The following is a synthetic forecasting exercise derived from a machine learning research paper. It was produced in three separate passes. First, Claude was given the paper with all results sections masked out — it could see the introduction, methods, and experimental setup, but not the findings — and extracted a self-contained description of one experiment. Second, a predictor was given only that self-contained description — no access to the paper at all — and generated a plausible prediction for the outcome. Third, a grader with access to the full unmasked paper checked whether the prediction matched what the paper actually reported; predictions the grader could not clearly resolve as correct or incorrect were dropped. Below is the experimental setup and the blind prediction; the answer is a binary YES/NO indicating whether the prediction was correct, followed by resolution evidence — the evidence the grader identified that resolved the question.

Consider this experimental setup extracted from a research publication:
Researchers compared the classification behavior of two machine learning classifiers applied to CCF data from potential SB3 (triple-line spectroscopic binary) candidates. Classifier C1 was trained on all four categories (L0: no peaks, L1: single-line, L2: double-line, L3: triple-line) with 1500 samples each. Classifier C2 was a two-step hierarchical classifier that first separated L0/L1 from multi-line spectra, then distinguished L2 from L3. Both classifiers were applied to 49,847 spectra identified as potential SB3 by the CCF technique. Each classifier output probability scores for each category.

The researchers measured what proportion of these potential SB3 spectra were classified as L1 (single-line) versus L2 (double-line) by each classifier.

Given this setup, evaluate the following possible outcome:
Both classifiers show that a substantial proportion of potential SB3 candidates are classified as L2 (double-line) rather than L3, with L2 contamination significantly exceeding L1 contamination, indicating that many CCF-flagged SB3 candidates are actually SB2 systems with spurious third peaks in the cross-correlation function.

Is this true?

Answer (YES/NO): NO